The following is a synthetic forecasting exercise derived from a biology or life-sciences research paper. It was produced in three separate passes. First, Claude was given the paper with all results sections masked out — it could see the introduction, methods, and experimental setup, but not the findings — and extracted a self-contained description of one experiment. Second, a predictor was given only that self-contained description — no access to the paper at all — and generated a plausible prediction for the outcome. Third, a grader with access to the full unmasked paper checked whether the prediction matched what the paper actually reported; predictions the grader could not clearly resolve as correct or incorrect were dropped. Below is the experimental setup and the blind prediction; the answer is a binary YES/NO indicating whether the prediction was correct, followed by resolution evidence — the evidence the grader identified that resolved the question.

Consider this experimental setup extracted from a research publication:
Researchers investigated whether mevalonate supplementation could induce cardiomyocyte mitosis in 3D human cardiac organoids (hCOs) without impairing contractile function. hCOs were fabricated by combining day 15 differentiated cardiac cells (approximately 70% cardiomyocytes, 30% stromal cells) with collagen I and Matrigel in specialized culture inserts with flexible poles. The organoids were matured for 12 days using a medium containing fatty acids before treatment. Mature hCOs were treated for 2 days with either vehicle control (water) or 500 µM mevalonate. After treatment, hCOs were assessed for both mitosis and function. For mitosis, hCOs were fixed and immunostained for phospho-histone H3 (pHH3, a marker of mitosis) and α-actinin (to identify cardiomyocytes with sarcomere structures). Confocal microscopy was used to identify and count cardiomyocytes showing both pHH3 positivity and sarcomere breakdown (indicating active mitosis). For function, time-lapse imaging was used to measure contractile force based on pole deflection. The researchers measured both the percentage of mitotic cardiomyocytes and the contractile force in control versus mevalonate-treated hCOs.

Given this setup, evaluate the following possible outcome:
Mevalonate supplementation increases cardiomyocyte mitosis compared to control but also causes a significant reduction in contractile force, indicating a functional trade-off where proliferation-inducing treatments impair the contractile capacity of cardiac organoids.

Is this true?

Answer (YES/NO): NO